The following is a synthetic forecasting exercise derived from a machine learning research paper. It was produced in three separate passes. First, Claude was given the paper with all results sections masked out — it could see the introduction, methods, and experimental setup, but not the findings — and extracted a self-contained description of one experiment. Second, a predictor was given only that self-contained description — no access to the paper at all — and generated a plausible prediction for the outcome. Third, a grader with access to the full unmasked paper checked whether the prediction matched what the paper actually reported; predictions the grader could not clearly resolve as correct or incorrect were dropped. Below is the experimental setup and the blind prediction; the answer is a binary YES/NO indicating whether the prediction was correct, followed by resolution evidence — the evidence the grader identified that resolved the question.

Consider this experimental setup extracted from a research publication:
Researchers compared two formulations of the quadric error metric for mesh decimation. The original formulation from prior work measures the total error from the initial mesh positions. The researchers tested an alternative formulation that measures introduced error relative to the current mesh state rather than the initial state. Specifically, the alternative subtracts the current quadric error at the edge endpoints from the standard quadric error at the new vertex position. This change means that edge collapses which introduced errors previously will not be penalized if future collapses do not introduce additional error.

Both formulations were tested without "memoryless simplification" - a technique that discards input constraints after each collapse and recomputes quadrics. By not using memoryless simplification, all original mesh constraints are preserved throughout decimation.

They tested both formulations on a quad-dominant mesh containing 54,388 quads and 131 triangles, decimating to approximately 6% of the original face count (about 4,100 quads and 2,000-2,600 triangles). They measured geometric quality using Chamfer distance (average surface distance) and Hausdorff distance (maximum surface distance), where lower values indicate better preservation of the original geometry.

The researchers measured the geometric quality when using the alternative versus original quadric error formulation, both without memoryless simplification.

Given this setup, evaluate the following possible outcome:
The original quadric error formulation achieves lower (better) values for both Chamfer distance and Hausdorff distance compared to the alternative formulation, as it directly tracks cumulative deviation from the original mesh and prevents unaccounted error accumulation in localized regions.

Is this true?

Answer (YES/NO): NO